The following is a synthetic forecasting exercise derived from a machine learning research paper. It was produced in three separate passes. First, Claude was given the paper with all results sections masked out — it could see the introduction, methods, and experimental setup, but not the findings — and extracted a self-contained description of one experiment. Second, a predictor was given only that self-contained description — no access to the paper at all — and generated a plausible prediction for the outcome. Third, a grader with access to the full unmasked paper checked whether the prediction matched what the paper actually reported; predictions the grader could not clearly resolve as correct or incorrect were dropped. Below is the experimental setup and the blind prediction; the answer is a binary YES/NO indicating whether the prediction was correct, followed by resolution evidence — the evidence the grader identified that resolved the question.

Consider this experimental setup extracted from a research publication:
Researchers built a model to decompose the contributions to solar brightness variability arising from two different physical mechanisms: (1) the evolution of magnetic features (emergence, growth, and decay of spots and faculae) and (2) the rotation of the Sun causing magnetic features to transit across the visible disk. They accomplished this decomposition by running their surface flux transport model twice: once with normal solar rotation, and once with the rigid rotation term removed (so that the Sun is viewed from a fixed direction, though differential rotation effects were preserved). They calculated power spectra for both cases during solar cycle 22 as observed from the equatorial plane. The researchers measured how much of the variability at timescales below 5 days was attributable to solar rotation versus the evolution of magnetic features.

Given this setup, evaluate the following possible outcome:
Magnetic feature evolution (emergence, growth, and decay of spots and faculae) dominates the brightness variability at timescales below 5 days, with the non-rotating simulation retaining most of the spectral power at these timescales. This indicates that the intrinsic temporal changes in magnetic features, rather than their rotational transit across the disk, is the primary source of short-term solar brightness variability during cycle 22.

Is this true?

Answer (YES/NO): YES